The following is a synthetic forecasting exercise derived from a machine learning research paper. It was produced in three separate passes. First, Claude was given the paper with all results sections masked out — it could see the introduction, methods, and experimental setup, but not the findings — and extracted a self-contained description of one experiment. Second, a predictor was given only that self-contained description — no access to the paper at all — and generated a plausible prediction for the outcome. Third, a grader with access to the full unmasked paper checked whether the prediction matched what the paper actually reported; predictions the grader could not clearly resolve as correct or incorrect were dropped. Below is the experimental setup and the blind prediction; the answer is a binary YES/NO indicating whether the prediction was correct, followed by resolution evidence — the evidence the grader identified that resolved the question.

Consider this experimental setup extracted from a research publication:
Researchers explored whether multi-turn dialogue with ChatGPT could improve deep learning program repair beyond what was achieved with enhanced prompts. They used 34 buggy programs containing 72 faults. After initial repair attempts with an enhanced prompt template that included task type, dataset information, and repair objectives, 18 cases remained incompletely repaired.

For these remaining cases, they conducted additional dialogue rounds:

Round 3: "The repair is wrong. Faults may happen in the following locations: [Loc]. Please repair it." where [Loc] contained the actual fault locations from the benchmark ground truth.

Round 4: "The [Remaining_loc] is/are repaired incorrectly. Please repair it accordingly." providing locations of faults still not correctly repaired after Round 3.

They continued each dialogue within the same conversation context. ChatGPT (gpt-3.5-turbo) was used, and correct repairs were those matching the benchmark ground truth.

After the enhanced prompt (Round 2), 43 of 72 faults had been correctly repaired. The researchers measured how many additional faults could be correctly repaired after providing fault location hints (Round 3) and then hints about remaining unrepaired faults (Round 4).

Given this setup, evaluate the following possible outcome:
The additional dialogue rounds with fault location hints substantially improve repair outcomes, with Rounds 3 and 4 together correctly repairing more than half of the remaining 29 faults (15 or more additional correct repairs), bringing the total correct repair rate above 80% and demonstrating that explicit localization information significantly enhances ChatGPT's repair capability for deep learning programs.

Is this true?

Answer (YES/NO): YES